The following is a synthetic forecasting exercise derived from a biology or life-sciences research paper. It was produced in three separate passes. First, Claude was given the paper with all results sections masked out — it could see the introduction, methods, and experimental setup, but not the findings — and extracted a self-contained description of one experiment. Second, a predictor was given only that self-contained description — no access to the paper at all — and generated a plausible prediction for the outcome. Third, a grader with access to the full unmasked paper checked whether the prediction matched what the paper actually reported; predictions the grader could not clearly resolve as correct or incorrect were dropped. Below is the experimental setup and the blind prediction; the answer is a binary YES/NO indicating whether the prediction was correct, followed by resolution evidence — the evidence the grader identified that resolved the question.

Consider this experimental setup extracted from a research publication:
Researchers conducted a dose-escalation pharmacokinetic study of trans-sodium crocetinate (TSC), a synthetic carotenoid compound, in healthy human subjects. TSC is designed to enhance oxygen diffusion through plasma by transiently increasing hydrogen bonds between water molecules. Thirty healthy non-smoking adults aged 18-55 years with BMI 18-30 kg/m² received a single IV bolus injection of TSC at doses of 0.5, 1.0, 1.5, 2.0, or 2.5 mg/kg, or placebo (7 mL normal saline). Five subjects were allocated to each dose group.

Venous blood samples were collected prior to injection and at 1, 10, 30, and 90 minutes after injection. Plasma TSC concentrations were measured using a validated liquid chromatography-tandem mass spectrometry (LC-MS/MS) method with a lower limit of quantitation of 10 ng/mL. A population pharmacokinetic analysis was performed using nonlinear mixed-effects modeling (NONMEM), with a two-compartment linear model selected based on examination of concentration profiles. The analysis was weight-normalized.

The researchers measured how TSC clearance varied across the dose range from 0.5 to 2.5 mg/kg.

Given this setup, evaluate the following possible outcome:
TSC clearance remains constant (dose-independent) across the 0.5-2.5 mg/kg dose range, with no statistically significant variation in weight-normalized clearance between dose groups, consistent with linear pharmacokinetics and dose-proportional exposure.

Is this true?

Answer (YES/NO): NO